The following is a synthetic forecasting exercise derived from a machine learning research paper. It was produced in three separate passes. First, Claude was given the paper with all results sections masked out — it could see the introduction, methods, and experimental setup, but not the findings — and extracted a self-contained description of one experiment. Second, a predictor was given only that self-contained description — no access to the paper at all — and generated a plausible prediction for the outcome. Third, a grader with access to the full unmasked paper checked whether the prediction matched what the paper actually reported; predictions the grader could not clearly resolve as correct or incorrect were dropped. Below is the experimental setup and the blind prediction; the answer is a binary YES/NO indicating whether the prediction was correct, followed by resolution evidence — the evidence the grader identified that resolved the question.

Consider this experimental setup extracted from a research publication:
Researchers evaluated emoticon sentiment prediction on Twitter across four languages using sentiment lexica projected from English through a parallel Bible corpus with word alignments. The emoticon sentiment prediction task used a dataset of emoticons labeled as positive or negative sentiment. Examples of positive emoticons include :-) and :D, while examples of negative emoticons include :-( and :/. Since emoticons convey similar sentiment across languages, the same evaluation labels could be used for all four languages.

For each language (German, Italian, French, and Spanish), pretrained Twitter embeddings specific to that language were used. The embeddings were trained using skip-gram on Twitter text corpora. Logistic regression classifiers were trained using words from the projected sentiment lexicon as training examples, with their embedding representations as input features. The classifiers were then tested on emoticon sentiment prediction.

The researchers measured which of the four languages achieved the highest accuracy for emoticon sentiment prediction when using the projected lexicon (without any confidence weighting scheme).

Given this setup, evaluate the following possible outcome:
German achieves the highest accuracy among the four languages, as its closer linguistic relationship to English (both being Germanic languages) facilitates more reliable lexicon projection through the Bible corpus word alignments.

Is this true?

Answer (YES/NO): YES